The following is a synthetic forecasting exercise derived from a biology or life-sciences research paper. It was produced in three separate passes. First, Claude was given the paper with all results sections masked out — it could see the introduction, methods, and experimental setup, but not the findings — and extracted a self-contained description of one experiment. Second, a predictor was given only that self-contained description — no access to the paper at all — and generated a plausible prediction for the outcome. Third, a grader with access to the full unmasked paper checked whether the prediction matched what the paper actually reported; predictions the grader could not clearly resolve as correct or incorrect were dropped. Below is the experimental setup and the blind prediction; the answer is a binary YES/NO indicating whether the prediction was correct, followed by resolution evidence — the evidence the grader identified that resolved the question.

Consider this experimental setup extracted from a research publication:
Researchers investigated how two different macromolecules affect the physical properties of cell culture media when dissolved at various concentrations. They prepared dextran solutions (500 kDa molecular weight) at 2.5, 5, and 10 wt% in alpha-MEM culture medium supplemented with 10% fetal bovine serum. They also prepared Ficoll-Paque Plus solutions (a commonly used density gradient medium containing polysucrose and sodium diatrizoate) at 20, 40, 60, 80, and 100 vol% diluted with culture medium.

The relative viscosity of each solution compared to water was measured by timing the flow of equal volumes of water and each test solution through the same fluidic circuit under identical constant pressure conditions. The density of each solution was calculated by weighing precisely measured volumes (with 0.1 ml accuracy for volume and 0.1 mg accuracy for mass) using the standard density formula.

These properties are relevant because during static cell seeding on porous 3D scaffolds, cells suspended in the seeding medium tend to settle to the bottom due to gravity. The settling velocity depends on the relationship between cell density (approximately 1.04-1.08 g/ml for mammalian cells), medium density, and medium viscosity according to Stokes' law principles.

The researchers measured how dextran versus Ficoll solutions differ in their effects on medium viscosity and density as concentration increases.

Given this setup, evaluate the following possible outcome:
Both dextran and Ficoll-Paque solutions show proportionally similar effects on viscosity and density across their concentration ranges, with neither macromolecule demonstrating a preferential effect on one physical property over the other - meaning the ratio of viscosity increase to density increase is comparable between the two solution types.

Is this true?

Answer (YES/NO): NO